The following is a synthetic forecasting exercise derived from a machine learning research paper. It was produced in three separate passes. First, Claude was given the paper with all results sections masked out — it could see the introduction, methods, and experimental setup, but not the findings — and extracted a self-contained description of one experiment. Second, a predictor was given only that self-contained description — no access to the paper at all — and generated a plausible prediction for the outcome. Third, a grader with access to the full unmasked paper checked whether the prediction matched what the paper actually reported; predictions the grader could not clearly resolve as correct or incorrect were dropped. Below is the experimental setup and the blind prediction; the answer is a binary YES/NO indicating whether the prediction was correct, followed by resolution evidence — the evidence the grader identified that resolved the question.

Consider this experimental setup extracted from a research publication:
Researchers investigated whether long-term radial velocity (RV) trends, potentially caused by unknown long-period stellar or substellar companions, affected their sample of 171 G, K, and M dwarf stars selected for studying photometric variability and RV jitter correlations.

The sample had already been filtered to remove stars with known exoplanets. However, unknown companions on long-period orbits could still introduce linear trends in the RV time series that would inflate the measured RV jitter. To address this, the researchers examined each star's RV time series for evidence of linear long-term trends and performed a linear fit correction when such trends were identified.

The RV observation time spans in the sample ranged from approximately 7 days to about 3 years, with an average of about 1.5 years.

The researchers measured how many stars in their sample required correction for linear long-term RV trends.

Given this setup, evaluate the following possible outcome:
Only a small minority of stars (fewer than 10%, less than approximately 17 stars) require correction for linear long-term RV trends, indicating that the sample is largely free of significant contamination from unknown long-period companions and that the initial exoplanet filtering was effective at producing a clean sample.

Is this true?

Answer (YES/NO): NO